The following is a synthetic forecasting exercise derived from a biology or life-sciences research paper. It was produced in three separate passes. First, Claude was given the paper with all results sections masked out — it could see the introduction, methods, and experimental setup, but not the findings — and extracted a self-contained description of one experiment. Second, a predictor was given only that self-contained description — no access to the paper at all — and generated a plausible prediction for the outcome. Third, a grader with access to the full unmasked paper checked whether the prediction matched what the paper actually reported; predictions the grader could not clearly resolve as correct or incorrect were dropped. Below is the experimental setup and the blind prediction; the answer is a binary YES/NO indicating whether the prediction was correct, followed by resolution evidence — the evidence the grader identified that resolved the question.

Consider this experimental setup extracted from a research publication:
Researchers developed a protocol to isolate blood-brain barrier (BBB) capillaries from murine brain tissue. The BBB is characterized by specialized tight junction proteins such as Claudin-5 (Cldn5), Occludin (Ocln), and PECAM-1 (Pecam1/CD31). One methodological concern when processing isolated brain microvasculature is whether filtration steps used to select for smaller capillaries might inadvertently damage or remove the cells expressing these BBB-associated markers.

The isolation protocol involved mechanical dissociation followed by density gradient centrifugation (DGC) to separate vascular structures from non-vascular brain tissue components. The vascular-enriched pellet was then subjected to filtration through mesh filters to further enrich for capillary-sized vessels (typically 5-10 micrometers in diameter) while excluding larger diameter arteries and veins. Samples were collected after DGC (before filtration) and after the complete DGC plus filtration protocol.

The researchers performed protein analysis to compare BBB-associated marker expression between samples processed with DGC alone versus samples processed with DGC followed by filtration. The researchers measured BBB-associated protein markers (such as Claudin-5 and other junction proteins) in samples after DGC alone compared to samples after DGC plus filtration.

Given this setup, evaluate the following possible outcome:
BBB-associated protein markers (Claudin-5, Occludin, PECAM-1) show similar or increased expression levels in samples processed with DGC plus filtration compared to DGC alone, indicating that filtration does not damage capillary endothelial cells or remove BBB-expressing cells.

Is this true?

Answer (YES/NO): YES